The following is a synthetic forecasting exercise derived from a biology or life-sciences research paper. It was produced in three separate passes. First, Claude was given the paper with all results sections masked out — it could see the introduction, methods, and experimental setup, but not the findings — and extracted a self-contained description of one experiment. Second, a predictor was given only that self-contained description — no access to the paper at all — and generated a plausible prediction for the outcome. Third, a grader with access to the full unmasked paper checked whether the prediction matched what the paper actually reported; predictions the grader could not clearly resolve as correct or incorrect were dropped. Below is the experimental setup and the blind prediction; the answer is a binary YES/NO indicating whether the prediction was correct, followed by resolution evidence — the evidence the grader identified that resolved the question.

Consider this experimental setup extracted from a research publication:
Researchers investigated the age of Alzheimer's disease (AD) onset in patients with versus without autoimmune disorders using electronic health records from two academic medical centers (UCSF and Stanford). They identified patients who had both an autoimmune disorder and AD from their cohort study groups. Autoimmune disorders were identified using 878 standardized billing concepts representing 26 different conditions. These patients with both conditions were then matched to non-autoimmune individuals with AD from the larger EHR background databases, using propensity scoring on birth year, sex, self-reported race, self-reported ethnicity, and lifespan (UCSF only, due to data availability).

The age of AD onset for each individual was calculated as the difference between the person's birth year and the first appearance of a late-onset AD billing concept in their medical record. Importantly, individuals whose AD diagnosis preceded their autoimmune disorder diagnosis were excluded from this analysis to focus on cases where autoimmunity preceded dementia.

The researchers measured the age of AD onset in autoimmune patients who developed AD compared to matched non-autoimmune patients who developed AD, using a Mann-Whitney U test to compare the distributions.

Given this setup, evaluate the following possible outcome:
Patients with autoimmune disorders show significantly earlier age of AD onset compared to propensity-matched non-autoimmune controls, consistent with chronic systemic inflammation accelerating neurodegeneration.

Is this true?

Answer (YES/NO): NO